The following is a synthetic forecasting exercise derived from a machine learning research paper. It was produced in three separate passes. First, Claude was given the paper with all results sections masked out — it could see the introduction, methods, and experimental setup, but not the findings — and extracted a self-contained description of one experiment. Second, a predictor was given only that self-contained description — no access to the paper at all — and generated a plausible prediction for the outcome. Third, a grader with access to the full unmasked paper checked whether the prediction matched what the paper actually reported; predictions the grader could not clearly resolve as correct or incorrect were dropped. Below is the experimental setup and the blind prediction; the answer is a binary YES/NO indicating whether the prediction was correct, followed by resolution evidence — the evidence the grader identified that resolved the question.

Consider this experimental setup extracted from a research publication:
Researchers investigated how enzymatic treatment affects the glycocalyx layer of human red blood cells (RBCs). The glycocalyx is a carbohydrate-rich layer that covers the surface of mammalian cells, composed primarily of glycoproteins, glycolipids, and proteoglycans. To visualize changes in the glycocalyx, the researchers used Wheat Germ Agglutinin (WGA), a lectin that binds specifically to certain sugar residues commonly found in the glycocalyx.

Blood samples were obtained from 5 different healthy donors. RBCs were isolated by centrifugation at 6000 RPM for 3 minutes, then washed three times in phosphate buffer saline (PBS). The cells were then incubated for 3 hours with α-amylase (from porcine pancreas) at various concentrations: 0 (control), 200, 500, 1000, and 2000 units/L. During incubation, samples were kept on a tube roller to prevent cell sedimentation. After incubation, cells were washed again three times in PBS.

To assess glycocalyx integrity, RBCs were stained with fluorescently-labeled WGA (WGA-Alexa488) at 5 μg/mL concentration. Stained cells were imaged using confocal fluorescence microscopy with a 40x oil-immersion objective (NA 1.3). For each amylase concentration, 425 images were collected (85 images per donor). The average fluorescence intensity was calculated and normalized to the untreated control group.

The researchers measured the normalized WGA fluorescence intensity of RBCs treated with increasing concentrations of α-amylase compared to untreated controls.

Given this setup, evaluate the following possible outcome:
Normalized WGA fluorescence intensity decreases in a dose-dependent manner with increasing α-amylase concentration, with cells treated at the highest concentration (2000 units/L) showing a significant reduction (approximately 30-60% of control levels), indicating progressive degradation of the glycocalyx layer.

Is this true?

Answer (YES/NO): YES